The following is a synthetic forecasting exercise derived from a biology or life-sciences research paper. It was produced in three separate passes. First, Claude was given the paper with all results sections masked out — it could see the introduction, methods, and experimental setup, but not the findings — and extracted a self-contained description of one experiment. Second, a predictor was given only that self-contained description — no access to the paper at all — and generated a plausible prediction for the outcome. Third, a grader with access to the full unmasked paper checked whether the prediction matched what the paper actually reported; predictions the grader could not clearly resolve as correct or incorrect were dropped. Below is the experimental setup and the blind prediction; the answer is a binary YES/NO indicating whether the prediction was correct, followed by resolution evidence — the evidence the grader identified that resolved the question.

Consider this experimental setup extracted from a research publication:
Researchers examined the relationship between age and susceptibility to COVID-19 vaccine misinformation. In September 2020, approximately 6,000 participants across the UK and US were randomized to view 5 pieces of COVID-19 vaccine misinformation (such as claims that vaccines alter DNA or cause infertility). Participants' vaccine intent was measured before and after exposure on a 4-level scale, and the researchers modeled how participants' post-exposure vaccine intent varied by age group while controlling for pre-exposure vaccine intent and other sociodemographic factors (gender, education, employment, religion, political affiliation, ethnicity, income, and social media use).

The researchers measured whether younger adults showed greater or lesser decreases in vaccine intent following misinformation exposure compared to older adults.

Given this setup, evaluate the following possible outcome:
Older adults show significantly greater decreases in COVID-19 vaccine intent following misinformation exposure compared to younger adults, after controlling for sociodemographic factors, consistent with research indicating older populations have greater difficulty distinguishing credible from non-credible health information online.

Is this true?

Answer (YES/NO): YES